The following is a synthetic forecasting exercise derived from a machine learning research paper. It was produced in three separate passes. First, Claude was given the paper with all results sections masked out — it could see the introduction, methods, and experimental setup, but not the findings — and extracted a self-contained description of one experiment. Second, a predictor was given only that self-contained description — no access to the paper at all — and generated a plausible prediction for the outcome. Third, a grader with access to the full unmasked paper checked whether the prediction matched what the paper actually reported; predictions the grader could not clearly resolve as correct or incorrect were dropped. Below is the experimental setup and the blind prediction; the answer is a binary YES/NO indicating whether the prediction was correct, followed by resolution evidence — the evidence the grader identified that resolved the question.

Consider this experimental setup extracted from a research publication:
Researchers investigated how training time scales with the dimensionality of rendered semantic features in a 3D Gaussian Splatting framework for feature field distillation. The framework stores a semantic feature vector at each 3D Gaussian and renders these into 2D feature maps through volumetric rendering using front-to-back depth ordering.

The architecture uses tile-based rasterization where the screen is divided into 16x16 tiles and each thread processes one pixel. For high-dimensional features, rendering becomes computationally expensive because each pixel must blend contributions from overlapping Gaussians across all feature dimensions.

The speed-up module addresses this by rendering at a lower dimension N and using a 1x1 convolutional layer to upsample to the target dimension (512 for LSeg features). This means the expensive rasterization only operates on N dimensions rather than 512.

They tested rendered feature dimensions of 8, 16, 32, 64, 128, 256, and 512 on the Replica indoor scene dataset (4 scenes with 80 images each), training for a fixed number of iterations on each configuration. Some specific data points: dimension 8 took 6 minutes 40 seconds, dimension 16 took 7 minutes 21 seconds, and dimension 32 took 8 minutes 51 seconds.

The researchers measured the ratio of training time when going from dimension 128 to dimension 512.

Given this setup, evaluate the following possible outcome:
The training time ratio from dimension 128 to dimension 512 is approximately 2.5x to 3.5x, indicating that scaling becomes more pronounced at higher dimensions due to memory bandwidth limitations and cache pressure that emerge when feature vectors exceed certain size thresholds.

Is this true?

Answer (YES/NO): NO